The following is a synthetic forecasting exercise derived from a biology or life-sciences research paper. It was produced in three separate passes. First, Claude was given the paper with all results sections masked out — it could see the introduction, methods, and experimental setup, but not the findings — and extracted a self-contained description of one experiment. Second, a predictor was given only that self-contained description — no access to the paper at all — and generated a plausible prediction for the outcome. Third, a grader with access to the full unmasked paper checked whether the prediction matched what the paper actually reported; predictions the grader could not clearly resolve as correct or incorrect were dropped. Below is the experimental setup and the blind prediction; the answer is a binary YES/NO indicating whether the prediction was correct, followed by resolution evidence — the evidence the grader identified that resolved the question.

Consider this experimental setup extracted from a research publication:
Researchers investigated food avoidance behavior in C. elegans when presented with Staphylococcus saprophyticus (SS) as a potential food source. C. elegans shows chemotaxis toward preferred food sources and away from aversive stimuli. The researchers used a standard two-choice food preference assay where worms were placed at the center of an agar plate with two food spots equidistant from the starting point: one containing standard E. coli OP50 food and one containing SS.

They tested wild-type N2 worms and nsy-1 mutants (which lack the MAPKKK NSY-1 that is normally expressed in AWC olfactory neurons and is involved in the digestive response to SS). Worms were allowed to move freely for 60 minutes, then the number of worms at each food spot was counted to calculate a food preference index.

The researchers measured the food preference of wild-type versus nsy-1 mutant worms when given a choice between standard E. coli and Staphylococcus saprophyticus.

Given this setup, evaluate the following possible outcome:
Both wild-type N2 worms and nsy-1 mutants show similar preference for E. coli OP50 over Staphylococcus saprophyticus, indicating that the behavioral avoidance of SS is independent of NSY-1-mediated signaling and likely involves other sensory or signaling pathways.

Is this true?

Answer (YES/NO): NO